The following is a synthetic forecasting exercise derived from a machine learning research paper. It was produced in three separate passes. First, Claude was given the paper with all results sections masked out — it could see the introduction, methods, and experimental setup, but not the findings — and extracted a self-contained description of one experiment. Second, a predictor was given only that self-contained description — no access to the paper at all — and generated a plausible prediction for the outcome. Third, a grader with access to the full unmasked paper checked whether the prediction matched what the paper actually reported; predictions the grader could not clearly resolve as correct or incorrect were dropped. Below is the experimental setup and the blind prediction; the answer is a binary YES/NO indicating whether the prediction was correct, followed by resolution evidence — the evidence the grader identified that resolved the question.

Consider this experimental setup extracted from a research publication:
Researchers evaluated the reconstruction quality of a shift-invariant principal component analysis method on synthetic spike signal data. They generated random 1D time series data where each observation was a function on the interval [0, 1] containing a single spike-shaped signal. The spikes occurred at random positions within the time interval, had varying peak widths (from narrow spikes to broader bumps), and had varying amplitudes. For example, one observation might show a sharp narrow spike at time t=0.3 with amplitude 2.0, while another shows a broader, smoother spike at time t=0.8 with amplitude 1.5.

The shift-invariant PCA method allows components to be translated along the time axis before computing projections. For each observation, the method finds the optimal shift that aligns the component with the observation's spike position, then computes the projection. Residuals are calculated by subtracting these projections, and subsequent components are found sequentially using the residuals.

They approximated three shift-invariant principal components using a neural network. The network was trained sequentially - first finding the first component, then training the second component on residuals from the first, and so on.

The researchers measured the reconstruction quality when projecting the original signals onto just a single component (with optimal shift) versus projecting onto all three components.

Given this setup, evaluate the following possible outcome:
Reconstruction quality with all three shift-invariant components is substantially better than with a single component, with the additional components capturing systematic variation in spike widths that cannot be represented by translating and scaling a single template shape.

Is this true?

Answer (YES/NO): NO